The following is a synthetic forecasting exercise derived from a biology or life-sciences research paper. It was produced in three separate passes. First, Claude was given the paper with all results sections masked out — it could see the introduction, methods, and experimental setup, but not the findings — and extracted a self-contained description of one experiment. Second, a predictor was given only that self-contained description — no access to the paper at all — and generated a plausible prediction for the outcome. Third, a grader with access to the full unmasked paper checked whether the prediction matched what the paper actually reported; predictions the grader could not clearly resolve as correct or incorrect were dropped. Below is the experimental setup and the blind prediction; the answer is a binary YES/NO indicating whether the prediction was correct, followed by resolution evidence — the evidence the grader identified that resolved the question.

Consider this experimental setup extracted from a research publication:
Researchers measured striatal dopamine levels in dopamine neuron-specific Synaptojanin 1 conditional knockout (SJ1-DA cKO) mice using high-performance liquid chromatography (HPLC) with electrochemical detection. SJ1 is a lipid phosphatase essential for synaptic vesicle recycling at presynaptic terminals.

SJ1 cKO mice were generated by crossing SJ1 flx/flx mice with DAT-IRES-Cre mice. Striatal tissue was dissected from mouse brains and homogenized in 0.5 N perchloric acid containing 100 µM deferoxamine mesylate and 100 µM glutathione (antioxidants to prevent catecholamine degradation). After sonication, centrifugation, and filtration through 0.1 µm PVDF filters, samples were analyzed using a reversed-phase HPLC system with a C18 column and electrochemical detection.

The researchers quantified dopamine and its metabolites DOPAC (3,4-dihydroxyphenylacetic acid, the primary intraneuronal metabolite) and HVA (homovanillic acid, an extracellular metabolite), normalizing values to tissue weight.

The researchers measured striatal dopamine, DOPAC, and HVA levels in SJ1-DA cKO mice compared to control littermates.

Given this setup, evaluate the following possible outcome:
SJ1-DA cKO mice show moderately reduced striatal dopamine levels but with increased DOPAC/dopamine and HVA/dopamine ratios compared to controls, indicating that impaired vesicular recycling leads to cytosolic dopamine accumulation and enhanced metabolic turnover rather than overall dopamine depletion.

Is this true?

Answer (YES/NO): YES